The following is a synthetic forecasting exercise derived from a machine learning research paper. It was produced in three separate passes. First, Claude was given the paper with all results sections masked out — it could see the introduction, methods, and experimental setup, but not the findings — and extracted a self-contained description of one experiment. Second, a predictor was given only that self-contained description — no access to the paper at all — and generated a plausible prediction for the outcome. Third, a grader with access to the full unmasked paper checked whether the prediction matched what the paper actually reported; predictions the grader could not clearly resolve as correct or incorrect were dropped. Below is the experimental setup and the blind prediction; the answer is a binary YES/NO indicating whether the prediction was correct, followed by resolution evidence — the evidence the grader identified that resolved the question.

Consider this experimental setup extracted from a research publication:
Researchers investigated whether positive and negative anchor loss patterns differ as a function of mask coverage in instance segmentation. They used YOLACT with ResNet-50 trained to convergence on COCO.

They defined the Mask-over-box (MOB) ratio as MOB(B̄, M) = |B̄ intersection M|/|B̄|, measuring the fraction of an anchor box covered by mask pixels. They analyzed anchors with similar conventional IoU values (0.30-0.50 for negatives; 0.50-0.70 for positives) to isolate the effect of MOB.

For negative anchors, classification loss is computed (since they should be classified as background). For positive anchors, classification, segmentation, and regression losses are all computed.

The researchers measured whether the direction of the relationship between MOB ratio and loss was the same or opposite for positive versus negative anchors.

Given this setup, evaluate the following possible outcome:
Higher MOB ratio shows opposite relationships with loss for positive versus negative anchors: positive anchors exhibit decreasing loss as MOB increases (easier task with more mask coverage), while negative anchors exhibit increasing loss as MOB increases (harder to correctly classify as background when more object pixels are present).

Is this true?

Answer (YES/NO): YES